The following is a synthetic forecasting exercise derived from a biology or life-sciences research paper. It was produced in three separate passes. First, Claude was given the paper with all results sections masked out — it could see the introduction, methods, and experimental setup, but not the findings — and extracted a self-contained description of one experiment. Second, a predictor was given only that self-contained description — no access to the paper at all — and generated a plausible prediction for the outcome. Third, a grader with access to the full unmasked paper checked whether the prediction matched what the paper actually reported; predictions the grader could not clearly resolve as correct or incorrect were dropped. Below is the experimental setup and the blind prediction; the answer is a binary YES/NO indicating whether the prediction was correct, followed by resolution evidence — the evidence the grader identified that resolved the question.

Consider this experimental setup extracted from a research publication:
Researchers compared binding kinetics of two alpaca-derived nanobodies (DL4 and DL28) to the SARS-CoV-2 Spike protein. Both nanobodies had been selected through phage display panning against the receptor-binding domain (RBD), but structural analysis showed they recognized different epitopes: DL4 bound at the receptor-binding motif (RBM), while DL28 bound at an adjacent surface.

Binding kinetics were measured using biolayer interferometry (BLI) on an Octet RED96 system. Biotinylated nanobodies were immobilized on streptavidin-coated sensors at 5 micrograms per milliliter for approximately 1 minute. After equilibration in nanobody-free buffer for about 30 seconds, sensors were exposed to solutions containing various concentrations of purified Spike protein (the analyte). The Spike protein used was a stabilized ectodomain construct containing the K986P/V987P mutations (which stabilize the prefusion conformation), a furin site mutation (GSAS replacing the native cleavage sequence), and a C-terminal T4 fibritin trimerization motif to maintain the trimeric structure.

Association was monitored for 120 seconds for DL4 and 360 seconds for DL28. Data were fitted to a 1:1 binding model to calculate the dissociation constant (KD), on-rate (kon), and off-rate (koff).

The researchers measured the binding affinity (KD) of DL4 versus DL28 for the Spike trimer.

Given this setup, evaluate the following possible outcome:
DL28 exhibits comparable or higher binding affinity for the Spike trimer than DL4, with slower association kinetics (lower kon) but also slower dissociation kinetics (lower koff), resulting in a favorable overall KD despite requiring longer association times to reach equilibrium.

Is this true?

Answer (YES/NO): YES